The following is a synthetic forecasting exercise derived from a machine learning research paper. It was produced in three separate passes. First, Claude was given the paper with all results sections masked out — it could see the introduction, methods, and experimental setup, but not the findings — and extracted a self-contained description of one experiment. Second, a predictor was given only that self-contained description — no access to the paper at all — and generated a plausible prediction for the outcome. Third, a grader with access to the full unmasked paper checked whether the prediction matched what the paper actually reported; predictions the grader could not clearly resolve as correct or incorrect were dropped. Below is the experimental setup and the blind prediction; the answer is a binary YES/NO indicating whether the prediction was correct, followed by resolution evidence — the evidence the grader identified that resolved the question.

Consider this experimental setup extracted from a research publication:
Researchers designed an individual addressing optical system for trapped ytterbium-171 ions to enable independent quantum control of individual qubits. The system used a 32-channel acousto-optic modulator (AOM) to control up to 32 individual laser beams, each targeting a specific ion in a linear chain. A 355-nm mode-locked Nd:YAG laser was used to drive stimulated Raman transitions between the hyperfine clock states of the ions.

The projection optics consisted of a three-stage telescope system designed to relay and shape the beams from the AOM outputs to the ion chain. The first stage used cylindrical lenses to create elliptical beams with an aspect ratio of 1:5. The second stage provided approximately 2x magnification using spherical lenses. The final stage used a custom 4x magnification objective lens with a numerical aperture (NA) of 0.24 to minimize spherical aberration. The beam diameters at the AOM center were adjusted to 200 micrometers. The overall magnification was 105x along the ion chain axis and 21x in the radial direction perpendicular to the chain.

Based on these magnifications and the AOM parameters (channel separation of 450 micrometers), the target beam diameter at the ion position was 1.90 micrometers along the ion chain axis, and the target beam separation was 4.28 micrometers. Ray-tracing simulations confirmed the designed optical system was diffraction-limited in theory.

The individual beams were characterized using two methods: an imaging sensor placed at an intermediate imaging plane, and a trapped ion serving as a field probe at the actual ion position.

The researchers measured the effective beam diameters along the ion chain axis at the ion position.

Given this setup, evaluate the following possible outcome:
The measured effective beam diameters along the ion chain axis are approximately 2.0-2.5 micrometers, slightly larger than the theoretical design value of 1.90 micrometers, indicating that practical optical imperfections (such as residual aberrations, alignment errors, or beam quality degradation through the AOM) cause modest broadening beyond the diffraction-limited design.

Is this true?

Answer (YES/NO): YES